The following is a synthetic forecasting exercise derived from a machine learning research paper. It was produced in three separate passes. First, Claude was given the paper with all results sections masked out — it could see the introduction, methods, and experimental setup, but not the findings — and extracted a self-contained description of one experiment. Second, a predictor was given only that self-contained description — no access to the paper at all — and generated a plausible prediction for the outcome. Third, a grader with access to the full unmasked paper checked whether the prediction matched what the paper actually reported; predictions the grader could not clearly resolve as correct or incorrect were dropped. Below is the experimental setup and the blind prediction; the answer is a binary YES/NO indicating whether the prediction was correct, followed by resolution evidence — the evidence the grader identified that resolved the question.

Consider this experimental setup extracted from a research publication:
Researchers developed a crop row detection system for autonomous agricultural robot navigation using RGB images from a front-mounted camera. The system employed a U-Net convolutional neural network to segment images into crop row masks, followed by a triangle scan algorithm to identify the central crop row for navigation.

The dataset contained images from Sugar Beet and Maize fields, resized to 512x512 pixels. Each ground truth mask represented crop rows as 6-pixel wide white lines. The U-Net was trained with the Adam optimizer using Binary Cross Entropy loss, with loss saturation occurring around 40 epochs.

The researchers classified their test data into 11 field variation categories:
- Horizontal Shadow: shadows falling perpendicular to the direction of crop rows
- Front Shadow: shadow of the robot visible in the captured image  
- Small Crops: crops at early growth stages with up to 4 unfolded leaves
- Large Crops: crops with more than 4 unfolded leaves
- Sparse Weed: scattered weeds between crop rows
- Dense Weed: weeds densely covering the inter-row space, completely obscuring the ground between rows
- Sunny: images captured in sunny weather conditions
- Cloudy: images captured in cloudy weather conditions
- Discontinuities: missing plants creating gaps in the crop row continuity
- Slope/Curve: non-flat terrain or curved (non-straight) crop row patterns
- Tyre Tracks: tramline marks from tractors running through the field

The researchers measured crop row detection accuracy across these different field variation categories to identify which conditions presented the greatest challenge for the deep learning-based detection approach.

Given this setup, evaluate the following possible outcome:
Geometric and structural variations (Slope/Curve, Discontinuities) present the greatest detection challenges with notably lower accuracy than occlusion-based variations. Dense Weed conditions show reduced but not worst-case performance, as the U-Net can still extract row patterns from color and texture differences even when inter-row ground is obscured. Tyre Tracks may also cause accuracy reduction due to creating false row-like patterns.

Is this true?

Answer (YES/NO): NO